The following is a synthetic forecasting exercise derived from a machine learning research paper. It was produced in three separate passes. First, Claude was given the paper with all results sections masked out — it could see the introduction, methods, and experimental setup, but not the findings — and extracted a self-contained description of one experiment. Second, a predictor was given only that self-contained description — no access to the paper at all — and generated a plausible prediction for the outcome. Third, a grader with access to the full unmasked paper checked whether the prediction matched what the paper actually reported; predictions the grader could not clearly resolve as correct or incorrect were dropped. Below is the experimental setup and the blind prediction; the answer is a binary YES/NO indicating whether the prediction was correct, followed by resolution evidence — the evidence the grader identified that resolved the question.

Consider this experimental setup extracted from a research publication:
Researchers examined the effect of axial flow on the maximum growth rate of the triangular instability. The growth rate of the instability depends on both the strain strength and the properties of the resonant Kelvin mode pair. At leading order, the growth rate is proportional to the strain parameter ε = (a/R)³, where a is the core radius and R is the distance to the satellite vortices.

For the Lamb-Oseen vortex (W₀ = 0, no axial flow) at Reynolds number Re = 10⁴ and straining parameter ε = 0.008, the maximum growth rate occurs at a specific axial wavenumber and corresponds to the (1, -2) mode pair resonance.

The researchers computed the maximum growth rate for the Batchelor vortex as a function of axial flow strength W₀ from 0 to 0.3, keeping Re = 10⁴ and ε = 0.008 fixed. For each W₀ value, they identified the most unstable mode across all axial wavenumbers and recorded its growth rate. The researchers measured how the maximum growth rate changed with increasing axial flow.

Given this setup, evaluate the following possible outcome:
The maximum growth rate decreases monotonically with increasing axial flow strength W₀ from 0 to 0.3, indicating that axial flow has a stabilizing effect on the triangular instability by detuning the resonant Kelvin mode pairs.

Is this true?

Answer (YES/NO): NO